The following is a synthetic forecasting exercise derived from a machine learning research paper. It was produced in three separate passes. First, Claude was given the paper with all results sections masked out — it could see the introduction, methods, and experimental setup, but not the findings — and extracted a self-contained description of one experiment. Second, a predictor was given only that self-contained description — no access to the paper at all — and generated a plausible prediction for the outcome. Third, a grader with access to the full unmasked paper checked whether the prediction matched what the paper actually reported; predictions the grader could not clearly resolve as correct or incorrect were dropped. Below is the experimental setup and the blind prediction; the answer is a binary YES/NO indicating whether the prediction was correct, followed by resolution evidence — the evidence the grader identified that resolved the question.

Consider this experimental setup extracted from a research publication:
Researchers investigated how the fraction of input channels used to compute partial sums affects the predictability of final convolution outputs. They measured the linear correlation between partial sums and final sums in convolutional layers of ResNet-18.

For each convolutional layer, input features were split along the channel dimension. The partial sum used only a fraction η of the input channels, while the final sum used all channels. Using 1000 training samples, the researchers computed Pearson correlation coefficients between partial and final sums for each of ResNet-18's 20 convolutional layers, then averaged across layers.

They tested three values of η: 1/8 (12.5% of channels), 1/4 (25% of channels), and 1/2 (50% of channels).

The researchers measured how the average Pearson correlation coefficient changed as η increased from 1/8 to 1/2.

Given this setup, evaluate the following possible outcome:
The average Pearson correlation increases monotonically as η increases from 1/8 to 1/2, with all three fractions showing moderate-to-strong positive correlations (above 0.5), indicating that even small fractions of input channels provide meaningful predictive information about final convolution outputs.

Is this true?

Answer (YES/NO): YES